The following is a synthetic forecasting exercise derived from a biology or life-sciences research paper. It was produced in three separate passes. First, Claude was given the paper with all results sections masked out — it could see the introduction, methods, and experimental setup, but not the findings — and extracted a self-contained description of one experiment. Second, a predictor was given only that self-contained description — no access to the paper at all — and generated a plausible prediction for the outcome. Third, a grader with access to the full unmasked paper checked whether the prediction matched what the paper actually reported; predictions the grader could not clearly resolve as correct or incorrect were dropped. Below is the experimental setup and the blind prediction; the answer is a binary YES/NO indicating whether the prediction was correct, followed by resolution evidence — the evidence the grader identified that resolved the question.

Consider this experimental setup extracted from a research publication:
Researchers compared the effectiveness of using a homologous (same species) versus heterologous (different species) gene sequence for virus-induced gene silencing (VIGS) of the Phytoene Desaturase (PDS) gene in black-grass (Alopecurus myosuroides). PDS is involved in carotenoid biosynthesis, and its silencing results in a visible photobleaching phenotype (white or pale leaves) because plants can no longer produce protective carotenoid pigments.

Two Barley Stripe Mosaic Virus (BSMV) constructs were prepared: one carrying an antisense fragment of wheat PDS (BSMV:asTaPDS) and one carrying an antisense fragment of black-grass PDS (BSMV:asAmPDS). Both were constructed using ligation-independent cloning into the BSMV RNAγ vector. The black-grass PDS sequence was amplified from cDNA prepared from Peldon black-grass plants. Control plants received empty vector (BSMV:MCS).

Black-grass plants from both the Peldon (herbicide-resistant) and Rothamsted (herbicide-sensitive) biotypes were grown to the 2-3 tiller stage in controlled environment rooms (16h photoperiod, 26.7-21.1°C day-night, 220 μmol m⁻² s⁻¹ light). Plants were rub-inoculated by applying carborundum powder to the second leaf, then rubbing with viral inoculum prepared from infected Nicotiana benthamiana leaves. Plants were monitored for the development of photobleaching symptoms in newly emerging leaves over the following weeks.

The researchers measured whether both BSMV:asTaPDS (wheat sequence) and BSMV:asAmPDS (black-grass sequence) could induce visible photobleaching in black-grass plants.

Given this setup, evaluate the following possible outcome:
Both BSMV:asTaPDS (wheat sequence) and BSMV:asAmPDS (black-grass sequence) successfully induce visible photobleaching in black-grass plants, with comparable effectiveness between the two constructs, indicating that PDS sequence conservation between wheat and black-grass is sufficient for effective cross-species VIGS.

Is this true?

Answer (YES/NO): YES